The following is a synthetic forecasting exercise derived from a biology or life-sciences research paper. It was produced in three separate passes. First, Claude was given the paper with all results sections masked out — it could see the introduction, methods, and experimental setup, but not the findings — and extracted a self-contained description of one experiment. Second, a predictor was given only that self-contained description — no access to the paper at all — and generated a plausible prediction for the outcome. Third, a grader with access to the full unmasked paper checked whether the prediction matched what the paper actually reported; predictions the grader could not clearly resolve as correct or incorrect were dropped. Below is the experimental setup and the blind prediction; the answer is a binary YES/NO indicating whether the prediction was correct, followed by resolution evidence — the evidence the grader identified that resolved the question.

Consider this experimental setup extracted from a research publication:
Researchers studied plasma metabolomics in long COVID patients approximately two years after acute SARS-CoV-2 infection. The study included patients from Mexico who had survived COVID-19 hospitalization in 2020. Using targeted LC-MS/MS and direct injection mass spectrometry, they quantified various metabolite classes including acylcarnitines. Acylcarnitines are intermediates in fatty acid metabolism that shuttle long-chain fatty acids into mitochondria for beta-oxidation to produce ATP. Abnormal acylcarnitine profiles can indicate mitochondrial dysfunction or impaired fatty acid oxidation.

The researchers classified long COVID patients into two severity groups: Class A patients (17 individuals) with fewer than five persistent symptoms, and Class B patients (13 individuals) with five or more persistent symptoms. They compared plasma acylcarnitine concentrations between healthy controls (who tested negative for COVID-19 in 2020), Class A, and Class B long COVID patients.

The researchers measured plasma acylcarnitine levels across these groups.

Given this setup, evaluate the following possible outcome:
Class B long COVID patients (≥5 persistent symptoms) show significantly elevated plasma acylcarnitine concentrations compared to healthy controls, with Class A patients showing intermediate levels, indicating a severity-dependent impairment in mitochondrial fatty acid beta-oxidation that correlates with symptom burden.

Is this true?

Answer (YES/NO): NO